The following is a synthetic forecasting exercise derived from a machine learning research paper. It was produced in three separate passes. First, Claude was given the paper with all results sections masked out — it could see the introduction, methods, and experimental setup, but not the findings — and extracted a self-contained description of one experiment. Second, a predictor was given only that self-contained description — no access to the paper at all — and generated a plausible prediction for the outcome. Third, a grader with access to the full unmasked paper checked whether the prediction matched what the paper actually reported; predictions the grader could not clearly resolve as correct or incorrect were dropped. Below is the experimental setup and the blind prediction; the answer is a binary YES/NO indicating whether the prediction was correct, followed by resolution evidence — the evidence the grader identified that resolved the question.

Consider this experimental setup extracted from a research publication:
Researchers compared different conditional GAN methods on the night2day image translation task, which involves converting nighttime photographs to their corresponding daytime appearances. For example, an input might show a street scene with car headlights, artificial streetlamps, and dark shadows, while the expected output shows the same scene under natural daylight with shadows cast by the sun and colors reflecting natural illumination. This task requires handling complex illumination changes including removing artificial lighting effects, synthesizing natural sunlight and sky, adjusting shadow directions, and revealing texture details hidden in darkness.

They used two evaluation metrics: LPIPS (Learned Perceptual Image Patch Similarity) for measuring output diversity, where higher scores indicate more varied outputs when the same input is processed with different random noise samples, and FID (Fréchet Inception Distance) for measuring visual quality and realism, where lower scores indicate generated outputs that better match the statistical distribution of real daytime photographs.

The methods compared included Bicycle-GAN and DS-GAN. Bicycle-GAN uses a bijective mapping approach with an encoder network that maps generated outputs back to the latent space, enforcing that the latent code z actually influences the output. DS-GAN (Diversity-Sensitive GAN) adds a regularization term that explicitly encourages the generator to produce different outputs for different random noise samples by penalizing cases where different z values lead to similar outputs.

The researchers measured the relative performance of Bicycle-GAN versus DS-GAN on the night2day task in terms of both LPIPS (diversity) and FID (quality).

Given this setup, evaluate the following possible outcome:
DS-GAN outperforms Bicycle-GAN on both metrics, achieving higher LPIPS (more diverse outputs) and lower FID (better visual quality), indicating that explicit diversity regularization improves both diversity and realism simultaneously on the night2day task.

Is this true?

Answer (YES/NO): NO